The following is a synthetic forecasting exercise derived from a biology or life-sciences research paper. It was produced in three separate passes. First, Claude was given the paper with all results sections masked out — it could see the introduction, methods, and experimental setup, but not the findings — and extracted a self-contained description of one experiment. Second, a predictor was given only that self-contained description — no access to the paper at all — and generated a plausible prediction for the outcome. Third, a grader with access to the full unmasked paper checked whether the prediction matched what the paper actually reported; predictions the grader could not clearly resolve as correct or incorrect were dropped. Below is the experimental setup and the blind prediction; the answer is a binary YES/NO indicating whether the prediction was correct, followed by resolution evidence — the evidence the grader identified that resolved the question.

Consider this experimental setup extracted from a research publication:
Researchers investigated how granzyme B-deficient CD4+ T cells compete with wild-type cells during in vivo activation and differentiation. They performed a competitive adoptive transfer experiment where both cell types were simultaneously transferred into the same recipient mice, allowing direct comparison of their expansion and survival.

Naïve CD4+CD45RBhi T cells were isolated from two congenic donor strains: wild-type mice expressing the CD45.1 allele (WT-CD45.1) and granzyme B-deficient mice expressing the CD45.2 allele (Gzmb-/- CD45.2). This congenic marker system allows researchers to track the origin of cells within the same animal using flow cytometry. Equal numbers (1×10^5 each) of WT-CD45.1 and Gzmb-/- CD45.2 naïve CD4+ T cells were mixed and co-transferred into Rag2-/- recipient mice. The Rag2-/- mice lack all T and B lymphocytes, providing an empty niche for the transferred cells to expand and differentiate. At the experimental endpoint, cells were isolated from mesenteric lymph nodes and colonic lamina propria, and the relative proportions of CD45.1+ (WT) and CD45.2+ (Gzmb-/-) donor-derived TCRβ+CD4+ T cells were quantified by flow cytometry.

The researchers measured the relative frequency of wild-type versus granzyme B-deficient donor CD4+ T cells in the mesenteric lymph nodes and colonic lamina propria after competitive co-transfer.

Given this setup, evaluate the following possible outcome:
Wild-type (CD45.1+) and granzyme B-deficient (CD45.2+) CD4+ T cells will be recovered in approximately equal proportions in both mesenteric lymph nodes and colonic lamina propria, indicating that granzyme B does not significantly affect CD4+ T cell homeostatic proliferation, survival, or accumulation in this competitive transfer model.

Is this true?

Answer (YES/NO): NO